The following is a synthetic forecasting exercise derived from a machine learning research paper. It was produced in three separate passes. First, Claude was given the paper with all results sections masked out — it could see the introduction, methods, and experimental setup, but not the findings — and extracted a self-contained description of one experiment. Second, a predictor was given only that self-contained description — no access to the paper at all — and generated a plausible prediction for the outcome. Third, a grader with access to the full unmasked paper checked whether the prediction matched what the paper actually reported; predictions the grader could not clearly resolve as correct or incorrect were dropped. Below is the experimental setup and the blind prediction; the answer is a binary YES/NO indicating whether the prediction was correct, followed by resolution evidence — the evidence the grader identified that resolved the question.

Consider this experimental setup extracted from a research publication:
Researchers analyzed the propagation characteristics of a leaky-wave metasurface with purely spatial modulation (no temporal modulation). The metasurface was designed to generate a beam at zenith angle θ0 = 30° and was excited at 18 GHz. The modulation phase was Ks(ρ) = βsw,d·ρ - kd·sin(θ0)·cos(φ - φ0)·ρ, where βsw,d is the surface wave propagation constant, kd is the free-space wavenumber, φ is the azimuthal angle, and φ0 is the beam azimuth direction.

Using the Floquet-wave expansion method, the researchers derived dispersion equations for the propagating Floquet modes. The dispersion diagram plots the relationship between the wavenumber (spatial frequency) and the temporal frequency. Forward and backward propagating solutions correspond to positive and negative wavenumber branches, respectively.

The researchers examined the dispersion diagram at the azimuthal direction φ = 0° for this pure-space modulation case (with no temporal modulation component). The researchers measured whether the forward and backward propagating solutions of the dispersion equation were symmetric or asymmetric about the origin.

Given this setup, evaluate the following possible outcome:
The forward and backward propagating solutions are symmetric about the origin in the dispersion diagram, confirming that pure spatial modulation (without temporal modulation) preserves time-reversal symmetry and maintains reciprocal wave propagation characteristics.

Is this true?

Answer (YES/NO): YES